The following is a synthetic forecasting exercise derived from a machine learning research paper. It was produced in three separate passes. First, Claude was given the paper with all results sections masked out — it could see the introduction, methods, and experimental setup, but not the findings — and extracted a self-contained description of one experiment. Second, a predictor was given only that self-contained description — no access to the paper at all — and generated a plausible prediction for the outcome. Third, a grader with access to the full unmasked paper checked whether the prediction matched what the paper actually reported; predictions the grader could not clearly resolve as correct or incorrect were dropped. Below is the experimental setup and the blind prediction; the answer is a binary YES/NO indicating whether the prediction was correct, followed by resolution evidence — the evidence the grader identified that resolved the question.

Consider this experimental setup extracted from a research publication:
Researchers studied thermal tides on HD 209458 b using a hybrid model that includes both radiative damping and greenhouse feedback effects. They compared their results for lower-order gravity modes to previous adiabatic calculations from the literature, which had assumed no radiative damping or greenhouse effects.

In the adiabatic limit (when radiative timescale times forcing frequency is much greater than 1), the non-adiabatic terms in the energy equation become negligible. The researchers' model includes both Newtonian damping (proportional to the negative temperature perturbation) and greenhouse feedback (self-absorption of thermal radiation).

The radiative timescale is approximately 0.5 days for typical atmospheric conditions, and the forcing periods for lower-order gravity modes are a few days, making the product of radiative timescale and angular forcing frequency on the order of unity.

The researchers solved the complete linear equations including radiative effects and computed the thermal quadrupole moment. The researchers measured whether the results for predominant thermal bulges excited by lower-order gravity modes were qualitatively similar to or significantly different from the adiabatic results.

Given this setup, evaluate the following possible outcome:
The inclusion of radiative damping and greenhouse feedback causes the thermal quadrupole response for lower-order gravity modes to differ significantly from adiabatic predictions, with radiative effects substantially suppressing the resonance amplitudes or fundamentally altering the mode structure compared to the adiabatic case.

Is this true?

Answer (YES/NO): NO